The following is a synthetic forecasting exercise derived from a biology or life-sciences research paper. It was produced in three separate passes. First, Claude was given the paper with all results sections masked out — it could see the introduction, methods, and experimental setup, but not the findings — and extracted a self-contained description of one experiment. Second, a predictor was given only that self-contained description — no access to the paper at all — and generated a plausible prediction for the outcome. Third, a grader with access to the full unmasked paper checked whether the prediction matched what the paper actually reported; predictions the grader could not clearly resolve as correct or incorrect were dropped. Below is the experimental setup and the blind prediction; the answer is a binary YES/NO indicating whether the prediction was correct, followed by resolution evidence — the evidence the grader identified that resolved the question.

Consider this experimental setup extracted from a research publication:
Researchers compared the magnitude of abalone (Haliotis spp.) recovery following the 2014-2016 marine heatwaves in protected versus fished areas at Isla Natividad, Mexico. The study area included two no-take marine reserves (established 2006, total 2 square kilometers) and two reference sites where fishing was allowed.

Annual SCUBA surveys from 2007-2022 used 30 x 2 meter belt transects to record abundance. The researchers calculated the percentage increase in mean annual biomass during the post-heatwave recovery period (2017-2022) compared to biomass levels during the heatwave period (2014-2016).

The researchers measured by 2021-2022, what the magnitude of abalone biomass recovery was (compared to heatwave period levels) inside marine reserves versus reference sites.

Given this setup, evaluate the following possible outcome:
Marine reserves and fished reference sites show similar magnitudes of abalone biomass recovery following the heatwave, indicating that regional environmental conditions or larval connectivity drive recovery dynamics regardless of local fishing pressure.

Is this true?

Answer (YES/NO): NO